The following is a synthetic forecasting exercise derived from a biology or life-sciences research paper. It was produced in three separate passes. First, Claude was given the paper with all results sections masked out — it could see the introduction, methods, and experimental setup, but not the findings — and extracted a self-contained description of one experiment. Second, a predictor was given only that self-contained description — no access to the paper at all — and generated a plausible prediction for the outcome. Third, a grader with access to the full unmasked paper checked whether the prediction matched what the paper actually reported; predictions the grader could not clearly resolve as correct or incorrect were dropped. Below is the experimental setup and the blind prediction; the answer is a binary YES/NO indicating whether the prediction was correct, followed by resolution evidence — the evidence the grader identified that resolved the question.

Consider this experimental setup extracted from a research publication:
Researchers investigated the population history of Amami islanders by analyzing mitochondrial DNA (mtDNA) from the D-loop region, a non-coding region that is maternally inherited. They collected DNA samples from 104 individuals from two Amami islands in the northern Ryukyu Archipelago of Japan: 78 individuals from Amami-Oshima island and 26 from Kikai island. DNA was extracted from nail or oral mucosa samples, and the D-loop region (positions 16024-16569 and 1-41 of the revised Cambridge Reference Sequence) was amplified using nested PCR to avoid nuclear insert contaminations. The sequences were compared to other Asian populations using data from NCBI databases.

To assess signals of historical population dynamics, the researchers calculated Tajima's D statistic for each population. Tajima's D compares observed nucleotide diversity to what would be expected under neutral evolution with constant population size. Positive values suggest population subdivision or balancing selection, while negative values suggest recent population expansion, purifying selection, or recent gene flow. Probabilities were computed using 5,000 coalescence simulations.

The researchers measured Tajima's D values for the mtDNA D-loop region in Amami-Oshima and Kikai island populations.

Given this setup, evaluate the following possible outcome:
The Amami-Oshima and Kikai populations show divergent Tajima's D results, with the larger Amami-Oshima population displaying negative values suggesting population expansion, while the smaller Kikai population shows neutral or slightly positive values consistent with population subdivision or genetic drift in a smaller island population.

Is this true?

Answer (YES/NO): NO